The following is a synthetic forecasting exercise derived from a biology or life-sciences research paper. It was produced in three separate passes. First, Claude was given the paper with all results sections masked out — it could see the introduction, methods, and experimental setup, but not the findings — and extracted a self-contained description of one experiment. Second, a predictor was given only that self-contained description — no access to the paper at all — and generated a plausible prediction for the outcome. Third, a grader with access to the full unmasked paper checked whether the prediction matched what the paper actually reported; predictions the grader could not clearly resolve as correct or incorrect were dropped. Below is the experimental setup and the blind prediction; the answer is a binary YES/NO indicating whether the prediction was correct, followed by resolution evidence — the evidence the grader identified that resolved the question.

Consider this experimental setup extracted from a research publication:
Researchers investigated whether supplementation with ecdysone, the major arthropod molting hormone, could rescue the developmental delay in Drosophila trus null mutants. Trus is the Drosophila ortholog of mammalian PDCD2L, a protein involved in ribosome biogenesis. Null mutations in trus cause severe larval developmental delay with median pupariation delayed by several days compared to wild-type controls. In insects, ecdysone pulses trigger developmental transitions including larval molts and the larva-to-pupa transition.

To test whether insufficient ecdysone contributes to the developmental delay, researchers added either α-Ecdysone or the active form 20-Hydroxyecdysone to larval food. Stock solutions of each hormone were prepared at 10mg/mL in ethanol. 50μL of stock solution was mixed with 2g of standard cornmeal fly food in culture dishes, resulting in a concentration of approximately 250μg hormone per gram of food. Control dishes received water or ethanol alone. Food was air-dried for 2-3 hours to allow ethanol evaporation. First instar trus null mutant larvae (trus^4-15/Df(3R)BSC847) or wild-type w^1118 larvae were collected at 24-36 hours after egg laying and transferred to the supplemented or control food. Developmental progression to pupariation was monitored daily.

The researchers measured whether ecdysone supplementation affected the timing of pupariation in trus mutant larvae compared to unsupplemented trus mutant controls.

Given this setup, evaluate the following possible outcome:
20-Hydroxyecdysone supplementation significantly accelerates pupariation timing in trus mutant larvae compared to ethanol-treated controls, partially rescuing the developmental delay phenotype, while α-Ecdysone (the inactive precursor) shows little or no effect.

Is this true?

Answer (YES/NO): NO